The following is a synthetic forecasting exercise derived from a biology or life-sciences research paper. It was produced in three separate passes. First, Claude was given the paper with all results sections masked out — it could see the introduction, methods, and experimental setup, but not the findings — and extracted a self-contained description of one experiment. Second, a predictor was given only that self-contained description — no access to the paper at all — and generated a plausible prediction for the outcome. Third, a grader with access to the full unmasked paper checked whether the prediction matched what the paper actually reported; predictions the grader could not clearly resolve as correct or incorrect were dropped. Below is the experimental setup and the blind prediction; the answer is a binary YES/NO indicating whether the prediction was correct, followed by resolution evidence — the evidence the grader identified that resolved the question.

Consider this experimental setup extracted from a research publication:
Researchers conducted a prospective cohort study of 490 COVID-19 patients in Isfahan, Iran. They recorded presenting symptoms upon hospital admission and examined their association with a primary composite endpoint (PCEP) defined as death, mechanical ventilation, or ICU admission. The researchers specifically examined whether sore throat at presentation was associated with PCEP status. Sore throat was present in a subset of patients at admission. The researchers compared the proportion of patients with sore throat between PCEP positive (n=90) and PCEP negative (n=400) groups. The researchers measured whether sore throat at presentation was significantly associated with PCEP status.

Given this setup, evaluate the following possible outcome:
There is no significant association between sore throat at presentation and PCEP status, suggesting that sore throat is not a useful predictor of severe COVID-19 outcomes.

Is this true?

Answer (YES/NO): NO